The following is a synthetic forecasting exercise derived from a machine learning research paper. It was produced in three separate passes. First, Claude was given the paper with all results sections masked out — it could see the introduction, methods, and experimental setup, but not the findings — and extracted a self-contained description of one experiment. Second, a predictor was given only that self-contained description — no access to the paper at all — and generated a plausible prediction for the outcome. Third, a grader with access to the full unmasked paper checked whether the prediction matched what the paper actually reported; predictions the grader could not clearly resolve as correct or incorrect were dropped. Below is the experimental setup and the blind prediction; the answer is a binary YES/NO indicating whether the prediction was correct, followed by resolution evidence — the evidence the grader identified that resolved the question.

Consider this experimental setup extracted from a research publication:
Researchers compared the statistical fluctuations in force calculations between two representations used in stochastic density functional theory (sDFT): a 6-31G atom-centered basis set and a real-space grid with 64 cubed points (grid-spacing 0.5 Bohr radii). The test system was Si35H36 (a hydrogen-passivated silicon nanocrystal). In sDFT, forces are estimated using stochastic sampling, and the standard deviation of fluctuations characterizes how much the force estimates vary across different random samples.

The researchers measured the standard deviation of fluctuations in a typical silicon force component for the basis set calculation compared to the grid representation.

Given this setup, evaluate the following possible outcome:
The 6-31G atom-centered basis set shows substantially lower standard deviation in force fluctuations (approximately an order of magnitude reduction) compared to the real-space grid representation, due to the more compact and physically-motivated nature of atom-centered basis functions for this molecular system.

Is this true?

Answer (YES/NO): NO